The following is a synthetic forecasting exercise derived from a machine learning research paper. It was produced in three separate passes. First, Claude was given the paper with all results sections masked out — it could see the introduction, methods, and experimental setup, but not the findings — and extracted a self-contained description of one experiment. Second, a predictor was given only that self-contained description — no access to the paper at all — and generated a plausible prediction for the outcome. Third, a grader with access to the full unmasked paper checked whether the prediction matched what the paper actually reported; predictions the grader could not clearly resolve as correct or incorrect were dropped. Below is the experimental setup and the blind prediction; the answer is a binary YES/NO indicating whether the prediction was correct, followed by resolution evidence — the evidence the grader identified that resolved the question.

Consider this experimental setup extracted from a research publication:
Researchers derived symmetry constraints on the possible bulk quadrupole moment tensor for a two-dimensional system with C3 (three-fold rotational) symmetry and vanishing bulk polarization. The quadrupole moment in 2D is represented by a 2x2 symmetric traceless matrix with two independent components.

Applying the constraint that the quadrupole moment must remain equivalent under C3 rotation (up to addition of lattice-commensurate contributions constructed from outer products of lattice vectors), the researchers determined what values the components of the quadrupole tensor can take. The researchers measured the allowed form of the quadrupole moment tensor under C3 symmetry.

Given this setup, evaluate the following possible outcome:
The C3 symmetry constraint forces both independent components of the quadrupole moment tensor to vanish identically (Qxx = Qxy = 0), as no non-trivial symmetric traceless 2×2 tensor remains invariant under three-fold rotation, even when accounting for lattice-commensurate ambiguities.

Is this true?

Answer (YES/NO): NO